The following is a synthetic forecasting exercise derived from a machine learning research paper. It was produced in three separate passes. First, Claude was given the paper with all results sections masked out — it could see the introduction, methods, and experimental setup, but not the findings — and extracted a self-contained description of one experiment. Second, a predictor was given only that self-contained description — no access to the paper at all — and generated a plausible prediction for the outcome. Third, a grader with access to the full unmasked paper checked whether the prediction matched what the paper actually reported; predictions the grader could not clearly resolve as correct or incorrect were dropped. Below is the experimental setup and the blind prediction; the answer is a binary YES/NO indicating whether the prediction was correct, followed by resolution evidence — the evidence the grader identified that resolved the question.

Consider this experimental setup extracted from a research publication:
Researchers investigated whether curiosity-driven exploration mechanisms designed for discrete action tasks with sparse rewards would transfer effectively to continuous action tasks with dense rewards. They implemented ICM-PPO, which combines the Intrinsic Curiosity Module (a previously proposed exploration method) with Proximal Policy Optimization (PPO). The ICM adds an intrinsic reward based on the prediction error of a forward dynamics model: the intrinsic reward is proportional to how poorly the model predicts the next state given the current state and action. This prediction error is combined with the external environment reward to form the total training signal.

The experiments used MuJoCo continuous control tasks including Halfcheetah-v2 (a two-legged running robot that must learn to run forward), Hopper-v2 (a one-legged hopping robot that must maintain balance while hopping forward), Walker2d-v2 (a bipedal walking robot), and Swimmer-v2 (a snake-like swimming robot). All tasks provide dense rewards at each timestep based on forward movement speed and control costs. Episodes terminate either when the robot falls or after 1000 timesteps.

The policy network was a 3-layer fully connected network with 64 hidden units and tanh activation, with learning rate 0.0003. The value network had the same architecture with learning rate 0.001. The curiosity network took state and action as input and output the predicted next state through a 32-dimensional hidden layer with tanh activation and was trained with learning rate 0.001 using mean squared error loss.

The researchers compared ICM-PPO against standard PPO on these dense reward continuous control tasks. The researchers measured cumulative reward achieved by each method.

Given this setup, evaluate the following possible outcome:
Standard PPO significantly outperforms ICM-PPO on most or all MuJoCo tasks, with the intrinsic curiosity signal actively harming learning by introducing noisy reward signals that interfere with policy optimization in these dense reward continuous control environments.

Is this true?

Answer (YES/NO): NO